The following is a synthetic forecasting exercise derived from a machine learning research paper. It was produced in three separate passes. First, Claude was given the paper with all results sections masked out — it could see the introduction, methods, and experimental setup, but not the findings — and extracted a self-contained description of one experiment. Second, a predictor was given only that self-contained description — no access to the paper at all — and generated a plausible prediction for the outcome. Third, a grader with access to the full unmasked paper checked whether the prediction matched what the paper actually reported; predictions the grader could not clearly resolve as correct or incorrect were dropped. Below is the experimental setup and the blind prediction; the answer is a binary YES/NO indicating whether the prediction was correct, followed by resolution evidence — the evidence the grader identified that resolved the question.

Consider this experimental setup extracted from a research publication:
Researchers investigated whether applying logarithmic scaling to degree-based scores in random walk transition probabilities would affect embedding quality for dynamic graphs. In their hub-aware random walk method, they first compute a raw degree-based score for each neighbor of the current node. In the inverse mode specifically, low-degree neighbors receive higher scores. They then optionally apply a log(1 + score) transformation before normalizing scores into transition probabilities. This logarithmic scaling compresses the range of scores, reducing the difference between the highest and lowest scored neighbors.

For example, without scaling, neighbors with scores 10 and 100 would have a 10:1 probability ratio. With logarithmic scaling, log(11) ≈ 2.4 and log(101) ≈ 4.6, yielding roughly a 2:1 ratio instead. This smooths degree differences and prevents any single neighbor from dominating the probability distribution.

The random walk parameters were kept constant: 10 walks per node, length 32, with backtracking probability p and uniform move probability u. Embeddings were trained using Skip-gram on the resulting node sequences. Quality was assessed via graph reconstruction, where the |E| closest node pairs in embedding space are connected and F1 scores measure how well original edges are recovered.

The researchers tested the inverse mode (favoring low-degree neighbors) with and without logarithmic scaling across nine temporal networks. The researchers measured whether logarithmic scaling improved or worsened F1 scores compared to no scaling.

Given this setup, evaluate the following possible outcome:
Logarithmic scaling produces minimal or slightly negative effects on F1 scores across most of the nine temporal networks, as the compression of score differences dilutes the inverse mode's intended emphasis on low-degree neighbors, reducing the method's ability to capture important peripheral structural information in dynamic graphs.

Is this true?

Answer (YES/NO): NO